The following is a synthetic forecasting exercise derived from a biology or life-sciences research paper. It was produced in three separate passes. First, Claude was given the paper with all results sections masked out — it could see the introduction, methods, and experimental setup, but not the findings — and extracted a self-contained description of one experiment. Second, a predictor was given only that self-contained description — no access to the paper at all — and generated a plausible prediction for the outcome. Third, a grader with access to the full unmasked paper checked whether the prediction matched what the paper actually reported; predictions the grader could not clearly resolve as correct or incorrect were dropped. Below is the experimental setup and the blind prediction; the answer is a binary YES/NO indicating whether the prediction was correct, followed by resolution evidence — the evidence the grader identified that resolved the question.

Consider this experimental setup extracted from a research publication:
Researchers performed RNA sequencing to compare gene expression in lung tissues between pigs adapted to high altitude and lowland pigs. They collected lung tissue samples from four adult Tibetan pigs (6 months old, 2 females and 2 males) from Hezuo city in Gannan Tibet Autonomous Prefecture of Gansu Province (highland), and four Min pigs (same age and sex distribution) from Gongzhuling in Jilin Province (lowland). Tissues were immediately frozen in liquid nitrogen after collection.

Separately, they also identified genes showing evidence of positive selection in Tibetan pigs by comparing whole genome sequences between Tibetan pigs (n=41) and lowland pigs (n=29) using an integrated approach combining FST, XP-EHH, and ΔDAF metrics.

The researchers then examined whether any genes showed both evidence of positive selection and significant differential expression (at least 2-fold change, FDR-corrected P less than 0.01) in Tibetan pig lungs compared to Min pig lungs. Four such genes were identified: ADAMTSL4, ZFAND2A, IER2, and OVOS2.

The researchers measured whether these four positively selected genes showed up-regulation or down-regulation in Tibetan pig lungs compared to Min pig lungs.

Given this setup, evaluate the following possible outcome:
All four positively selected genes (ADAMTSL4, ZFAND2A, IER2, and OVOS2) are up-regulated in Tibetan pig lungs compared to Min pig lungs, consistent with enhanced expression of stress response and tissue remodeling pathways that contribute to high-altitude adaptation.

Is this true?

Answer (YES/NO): NO